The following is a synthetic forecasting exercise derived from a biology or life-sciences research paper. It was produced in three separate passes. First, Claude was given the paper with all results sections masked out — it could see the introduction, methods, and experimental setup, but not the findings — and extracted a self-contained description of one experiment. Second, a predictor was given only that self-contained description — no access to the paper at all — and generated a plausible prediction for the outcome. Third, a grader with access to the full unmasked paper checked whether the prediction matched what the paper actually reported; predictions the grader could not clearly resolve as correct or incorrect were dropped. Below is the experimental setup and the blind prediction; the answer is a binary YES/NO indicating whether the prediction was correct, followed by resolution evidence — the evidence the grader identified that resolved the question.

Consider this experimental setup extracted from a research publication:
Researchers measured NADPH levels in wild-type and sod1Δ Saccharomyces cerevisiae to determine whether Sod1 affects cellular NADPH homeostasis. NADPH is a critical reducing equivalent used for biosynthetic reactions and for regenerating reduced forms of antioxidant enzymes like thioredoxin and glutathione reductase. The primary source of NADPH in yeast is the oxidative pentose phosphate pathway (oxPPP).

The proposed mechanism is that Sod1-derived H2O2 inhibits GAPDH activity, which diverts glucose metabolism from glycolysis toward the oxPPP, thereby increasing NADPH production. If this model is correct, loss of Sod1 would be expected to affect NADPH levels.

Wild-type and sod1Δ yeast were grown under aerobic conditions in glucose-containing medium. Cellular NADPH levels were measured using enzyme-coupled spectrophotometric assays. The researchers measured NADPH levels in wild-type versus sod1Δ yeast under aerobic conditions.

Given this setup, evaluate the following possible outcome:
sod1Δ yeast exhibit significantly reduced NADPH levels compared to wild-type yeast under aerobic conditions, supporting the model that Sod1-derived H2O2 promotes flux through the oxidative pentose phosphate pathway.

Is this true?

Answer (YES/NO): YES